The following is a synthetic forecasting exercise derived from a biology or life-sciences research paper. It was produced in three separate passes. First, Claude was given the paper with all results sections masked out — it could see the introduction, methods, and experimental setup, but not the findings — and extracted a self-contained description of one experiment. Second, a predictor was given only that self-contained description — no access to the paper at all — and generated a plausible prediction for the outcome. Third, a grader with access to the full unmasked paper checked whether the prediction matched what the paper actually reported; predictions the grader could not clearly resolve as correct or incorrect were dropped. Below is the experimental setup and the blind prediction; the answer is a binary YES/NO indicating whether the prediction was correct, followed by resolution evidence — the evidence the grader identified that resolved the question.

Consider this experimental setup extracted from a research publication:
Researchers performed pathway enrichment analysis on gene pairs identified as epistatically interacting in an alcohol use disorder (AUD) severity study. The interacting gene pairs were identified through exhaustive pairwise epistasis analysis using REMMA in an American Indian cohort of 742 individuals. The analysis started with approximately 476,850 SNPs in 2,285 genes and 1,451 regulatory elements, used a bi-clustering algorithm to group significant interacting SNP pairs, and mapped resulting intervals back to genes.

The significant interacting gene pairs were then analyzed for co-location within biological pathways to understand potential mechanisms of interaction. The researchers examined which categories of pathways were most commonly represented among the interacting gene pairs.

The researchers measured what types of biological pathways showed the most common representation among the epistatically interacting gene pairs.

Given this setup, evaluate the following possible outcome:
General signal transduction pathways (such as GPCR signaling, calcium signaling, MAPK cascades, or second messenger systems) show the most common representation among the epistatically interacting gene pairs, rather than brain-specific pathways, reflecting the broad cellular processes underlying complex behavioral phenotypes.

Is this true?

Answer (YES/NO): NO